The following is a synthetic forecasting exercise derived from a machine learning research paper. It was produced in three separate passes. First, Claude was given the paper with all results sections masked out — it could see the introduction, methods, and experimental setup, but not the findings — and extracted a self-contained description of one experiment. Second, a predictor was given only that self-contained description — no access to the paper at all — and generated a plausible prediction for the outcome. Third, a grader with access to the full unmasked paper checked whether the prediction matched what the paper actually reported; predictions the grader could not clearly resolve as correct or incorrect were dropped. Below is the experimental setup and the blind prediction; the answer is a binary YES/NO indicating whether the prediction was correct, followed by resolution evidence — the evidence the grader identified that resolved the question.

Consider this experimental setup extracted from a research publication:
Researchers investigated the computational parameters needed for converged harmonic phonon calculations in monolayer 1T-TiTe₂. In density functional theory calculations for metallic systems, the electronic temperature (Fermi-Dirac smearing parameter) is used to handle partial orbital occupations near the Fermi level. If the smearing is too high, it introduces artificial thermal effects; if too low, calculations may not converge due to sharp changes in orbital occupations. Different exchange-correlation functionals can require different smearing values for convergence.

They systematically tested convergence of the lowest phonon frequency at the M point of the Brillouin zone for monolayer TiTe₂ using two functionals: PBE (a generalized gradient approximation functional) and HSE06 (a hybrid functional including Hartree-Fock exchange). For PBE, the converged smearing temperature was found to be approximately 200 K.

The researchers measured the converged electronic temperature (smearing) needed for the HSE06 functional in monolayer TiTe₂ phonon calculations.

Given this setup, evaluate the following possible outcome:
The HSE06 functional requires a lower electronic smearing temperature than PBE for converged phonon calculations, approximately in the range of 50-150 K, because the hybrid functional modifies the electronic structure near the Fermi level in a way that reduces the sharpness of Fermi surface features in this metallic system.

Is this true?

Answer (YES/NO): NO